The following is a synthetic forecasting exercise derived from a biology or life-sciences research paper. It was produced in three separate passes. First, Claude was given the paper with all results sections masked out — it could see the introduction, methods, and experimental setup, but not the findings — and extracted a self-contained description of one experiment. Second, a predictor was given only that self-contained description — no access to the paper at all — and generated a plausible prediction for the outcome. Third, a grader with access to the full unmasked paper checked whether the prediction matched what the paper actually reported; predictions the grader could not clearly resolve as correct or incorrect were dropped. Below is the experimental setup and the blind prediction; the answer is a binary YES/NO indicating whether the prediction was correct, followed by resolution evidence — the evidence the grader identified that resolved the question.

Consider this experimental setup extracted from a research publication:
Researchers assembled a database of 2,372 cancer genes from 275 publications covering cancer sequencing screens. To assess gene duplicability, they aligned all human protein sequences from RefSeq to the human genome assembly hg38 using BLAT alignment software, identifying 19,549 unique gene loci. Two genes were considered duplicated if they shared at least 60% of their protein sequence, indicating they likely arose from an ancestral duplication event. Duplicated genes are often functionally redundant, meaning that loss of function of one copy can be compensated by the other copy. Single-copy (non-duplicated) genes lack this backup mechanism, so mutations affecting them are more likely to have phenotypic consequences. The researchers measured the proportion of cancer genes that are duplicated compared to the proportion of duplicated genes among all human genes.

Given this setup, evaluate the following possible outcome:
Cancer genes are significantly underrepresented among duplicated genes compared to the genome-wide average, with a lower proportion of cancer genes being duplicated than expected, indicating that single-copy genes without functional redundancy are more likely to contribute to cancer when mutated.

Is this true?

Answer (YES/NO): YES